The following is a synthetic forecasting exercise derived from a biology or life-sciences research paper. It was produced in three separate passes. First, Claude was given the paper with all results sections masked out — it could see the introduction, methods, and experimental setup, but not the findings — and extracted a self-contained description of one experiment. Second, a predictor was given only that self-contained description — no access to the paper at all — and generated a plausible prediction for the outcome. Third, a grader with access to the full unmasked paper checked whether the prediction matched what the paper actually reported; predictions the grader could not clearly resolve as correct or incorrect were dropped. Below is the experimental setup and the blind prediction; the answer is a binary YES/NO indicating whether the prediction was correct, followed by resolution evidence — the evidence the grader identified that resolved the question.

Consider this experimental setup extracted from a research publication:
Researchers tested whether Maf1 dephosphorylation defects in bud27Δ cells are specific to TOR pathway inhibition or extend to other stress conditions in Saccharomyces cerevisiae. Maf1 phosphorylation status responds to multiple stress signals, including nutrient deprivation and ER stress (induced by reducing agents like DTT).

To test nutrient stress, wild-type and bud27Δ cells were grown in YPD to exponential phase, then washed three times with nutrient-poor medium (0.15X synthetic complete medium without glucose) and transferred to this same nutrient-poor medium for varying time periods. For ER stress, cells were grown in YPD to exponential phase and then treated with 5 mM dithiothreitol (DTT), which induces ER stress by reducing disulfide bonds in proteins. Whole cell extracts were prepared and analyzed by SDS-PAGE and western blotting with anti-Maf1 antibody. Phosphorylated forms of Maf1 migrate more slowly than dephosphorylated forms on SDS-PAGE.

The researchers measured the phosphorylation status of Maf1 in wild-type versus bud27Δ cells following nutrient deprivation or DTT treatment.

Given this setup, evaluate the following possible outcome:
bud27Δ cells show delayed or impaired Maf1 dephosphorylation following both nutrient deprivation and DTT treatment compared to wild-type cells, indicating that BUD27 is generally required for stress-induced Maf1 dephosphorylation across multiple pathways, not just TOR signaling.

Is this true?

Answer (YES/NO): YES